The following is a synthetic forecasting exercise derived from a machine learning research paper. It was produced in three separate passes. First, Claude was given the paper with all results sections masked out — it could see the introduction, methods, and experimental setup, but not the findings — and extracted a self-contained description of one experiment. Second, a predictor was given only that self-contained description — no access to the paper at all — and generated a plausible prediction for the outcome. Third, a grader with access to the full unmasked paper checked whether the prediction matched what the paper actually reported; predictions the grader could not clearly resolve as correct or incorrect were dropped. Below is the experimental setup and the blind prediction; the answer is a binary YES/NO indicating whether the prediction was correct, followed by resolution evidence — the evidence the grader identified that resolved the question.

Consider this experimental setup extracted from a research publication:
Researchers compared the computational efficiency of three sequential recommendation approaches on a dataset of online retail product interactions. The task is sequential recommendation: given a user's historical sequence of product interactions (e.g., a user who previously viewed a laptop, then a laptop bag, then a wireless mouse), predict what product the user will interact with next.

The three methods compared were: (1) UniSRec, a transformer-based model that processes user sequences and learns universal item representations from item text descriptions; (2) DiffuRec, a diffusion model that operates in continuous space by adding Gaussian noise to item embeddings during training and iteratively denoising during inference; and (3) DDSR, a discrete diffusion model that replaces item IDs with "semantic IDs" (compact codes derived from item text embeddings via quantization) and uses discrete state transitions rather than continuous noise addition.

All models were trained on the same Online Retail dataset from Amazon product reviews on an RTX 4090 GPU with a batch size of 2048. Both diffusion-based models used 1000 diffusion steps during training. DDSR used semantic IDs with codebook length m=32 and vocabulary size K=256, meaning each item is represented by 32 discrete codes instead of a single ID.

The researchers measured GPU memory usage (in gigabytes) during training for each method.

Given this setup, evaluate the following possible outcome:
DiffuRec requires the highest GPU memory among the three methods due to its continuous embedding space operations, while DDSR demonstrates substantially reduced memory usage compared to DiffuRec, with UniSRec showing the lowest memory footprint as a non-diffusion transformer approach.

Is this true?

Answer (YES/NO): YES